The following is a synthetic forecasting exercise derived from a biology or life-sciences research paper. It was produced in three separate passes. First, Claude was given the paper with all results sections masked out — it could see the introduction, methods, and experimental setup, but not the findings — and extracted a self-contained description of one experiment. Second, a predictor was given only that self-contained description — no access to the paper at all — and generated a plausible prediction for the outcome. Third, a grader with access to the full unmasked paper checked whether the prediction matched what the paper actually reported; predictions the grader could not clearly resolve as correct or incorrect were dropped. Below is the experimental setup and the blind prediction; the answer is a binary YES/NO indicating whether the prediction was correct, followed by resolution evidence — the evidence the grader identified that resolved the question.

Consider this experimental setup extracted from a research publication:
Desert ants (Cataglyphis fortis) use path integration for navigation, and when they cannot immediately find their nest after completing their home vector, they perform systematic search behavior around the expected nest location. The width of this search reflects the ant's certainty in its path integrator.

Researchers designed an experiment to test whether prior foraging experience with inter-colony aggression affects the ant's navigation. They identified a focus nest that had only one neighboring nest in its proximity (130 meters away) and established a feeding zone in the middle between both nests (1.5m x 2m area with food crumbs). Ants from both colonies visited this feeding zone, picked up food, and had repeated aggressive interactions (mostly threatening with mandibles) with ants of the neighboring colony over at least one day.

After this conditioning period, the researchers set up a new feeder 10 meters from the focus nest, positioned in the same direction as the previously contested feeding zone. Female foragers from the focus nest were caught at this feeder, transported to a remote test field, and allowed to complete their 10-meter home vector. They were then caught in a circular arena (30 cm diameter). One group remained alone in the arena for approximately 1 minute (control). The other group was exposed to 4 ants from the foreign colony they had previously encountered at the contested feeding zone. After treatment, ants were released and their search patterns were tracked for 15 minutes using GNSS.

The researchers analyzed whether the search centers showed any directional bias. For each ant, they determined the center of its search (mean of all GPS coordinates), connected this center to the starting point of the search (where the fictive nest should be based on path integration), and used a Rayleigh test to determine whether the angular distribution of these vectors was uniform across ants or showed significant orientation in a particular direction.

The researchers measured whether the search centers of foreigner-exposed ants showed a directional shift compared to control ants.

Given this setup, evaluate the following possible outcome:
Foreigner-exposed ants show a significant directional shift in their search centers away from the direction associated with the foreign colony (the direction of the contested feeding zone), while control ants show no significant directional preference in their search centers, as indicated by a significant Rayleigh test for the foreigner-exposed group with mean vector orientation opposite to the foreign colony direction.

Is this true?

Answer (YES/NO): NO